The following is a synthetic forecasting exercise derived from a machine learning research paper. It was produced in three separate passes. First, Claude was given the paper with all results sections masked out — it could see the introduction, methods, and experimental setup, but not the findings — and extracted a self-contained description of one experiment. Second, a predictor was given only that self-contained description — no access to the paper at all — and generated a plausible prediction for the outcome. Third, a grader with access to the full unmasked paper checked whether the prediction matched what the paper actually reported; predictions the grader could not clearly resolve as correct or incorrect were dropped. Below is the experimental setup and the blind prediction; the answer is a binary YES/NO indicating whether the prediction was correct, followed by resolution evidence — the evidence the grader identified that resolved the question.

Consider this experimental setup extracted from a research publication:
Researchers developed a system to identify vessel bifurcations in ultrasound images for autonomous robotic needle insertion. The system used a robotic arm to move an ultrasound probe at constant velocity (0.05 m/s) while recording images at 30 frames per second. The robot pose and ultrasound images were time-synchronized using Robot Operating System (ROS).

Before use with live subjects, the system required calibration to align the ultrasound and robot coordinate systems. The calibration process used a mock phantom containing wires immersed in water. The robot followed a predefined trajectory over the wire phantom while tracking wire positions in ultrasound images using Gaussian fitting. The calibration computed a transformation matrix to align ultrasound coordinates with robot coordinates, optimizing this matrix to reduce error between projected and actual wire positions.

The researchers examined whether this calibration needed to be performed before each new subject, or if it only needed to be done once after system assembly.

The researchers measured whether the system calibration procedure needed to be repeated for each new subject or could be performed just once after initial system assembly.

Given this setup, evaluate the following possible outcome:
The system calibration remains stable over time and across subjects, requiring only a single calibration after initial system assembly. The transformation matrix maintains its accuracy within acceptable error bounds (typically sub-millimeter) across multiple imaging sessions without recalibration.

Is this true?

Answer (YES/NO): YES